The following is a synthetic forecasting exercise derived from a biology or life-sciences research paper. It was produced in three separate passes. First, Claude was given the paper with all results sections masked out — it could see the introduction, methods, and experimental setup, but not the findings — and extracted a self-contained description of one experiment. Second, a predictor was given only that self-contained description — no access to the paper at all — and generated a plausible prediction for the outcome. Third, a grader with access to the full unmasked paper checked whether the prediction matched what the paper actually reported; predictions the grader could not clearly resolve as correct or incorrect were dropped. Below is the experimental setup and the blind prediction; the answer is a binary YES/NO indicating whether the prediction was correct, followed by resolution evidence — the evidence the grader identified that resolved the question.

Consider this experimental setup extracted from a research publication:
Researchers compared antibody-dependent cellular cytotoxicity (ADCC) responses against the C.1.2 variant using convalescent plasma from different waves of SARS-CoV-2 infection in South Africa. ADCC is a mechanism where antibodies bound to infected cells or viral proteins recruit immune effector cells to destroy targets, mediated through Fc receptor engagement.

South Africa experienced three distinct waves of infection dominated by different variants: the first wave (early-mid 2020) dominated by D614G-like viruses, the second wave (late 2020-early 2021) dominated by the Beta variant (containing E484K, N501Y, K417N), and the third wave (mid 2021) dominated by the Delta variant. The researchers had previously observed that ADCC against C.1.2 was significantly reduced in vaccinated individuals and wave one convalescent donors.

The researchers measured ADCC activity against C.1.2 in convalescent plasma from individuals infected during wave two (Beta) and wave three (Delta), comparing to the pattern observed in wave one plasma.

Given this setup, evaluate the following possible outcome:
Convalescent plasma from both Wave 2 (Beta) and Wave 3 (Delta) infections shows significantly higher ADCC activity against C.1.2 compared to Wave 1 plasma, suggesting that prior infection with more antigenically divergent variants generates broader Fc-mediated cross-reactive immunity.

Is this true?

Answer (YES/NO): YES